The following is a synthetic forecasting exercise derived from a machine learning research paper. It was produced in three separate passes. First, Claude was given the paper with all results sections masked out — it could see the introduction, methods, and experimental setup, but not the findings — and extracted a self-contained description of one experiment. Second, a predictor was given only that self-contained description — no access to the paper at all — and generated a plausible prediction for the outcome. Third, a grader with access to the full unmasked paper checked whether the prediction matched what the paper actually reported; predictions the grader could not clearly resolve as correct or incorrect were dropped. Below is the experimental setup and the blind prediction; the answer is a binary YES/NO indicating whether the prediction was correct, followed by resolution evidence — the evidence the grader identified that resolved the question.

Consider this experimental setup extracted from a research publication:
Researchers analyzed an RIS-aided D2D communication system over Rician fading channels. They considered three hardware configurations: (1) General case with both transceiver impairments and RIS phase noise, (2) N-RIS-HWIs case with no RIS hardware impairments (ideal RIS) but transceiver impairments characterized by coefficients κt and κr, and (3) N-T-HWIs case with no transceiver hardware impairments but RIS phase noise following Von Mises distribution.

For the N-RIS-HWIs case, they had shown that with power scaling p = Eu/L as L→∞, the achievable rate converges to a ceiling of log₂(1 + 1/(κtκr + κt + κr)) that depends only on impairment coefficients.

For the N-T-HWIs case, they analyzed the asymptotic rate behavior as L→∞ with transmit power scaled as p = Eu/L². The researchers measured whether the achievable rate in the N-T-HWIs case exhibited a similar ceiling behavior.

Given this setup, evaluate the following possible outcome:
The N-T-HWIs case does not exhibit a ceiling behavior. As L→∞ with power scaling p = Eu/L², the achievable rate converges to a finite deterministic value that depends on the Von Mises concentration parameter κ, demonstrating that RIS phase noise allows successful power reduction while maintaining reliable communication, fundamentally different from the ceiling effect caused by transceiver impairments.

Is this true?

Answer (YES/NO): NO